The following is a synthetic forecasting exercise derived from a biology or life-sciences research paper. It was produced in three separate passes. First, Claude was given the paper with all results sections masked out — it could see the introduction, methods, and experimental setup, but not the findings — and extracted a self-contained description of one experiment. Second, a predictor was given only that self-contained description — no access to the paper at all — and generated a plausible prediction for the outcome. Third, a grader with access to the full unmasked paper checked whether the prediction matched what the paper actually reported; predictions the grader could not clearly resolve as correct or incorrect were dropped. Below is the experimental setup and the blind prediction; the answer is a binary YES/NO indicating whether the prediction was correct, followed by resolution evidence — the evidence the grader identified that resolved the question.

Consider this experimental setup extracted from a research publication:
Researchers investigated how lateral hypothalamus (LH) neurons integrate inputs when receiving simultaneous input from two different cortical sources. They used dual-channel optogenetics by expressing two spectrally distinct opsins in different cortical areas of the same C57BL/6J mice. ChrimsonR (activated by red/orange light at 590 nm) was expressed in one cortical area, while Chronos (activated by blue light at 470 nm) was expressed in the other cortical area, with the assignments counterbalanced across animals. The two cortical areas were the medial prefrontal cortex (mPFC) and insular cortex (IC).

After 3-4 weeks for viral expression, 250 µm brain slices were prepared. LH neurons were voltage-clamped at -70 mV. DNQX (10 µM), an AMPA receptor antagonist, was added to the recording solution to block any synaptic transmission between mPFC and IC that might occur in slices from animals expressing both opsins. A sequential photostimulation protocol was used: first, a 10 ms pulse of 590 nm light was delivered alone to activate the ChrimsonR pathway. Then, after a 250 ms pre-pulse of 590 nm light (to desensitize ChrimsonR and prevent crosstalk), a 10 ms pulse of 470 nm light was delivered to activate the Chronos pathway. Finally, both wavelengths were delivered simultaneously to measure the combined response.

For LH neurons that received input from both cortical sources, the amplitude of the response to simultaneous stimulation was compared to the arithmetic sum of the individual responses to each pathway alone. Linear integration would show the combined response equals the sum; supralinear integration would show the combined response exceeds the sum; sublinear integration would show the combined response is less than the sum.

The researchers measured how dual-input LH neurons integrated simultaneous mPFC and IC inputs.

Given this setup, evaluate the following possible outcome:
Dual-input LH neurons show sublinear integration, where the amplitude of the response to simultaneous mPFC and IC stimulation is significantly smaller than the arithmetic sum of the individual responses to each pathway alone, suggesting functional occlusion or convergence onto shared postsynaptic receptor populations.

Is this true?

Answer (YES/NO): NO